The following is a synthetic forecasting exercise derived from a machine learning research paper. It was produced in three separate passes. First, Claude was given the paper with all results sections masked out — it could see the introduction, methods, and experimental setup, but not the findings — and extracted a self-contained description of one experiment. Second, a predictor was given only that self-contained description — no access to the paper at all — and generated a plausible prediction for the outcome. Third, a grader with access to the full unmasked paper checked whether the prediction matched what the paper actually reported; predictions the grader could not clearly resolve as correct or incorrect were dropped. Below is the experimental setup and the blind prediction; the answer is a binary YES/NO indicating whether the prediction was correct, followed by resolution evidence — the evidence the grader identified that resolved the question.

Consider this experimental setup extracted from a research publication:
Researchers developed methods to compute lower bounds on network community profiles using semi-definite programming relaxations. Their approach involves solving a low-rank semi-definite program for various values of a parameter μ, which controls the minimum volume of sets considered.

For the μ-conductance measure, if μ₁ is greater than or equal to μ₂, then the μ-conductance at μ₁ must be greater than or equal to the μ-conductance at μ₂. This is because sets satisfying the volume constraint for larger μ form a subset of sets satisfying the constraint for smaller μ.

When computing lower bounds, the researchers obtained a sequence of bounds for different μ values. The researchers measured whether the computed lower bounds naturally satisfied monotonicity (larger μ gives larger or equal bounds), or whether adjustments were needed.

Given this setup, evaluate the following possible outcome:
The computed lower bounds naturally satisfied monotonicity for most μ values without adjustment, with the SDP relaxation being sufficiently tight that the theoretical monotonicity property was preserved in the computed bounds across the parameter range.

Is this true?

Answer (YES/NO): NO